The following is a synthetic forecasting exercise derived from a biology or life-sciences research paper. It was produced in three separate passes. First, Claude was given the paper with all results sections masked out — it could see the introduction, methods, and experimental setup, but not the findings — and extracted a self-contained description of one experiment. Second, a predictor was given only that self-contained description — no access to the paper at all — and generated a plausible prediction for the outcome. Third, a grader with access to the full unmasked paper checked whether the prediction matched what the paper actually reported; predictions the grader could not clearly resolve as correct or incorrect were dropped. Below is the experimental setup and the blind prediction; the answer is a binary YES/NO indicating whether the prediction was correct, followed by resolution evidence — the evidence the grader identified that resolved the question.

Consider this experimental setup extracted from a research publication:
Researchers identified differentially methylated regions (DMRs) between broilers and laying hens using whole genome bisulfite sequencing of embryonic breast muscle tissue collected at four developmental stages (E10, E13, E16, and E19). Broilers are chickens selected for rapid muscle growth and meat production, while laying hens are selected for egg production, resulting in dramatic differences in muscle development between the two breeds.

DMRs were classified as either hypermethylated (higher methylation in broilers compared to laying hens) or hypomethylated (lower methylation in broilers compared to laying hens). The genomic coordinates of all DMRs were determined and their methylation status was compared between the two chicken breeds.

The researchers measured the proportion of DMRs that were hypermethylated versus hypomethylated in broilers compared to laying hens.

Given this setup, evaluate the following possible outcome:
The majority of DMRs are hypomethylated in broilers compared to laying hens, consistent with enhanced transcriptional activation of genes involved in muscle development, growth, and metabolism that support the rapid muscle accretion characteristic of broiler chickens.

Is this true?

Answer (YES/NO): YES